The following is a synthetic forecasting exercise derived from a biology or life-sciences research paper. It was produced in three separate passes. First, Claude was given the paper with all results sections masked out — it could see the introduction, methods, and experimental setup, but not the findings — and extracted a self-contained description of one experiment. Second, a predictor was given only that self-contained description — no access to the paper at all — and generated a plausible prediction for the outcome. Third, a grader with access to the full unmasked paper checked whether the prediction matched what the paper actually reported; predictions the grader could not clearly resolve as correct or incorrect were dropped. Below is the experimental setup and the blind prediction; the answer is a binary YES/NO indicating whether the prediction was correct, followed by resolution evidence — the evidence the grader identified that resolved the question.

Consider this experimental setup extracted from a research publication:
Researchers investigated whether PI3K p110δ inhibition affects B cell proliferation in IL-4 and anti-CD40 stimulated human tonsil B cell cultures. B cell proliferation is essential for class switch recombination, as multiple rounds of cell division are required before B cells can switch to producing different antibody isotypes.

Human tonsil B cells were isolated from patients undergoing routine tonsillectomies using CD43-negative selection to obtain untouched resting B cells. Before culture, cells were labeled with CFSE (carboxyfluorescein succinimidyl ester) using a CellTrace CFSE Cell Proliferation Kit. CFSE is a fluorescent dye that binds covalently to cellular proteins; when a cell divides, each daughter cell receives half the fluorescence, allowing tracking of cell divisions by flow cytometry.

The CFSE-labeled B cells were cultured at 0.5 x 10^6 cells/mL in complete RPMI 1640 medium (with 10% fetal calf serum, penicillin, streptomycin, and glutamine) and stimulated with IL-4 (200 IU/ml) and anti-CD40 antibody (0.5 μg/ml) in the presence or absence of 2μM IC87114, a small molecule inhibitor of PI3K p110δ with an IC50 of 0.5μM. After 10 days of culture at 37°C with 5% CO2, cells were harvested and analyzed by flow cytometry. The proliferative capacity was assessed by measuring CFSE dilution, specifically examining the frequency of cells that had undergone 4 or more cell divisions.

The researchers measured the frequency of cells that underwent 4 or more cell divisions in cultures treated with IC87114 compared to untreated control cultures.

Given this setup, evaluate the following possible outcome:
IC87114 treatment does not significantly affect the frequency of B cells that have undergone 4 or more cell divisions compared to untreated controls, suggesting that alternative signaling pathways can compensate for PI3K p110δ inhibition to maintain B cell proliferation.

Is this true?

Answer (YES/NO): NO